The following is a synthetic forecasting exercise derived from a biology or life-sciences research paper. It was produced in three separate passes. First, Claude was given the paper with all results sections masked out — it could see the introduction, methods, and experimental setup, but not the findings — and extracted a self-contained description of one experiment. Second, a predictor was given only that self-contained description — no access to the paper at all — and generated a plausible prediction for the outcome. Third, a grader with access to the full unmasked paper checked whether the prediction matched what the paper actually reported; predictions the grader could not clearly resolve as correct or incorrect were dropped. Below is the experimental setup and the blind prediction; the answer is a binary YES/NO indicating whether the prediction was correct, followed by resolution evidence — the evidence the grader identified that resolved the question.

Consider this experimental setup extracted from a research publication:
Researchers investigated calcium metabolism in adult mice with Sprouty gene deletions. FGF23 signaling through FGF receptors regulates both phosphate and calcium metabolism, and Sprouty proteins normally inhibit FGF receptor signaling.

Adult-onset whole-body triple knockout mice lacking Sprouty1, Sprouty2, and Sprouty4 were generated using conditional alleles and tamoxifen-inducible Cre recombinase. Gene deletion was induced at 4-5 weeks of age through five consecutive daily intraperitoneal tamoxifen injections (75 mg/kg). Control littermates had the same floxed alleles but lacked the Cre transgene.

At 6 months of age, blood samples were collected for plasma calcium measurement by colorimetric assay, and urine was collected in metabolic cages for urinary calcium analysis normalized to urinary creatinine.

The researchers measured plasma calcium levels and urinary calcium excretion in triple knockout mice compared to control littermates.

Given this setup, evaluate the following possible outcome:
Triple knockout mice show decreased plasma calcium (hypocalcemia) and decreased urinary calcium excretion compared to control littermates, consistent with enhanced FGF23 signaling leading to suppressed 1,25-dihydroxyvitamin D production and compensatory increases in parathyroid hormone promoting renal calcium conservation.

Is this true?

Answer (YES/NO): NO